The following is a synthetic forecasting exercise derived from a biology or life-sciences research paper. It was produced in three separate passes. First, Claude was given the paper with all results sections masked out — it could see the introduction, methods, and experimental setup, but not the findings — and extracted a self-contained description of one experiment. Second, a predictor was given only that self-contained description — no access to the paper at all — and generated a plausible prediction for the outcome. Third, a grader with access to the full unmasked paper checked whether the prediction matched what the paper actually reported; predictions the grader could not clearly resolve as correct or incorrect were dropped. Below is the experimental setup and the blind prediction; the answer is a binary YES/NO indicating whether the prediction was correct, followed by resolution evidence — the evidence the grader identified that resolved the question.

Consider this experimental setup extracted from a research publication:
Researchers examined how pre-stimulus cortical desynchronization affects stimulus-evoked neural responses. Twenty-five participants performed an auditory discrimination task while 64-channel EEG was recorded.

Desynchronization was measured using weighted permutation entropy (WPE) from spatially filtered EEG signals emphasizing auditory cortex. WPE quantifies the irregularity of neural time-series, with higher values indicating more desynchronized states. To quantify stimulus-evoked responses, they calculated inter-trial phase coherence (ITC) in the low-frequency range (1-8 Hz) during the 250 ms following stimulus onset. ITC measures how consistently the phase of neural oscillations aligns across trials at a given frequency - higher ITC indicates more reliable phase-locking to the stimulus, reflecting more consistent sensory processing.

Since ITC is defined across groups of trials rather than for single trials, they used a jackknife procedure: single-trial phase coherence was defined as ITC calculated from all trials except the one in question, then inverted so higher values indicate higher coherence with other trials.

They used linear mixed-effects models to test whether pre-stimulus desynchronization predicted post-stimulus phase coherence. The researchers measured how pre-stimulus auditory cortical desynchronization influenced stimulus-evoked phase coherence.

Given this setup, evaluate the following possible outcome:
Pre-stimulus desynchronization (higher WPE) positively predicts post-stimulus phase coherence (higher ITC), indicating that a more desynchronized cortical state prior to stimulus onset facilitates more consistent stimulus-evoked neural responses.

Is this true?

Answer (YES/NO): YES